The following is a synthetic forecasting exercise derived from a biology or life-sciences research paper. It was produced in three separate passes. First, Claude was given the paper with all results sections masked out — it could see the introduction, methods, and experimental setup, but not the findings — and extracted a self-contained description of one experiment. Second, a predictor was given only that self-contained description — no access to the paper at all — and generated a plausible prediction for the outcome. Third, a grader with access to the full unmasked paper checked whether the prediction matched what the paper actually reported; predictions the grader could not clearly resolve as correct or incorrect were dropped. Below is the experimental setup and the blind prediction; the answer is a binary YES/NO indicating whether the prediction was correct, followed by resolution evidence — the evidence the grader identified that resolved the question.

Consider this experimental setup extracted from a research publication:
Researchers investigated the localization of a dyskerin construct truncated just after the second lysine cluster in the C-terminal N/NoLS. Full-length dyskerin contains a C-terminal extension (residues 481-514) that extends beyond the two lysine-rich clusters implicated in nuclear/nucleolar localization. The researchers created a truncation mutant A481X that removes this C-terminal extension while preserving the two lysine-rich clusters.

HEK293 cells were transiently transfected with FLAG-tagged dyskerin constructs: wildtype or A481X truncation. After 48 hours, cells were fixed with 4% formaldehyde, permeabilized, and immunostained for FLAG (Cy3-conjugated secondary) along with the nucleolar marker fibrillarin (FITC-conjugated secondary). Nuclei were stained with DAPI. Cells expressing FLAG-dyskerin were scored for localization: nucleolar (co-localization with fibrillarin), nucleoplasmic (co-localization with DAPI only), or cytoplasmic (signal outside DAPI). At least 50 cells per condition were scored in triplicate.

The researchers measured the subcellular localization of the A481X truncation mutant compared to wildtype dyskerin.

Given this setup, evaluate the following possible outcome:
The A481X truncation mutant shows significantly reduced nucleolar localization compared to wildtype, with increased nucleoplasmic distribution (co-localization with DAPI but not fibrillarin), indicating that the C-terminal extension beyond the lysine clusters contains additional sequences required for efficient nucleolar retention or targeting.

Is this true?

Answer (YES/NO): NO